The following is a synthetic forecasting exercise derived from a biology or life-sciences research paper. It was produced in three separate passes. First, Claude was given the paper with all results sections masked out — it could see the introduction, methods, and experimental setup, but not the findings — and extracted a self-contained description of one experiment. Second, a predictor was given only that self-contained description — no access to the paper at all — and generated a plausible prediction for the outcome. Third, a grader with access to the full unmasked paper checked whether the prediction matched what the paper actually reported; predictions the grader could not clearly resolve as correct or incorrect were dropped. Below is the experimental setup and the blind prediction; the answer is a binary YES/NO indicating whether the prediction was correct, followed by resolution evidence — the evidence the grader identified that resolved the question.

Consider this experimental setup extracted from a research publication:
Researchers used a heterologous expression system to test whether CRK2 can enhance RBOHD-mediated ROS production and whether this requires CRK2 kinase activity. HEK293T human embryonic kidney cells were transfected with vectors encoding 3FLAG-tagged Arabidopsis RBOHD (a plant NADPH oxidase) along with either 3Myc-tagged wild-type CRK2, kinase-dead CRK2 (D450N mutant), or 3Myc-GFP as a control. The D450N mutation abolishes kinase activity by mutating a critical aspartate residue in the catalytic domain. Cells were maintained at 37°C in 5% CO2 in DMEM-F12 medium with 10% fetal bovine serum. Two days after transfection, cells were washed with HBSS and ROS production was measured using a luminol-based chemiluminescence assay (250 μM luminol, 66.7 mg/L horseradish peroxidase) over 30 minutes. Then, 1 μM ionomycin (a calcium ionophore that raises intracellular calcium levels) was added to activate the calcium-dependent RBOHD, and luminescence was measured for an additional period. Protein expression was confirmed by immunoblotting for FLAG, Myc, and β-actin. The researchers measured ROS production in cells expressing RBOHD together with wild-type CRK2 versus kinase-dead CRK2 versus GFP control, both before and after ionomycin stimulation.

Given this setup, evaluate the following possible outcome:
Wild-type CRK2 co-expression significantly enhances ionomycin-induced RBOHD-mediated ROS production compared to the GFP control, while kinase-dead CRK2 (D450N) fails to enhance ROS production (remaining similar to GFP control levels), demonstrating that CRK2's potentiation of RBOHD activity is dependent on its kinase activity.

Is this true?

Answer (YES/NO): NO